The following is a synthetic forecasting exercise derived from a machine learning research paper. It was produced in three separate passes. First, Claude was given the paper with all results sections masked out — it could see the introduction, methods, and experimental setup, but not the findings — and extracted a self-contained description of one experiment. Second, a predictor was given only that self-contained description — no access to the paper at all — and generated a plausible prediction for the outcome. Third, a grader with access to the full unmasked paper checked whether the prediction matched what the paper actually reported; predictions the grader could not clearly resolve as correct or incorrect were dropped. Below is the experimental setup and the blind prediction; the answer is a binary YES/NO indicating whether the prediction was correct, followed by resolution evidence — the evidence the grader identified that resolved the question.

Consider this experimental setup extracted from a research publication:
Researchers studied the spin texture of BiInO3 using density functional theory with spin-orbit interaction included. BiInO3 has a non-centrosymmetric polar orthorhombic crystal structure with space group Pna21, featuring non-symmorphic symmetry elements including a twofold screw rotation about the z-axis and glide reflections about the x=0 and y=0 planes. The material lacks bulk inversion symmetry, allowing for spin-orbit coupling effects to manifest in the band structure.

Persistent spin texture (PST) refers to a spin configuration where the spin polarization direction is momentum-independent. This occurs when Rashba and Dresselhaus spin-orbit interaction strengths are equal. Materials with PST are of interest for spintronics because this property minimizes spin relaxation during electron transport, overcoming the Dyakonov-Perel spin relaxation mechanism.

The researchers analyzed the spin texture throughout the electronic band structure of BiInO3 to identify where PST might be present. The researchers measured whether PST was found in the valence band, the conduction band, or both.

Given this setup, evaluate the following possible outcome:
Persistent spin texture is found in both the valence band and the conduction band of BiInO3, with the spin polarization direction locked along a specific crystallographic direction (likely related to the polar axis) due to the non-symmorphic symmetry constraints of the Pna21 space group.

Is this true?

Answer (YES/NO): NO